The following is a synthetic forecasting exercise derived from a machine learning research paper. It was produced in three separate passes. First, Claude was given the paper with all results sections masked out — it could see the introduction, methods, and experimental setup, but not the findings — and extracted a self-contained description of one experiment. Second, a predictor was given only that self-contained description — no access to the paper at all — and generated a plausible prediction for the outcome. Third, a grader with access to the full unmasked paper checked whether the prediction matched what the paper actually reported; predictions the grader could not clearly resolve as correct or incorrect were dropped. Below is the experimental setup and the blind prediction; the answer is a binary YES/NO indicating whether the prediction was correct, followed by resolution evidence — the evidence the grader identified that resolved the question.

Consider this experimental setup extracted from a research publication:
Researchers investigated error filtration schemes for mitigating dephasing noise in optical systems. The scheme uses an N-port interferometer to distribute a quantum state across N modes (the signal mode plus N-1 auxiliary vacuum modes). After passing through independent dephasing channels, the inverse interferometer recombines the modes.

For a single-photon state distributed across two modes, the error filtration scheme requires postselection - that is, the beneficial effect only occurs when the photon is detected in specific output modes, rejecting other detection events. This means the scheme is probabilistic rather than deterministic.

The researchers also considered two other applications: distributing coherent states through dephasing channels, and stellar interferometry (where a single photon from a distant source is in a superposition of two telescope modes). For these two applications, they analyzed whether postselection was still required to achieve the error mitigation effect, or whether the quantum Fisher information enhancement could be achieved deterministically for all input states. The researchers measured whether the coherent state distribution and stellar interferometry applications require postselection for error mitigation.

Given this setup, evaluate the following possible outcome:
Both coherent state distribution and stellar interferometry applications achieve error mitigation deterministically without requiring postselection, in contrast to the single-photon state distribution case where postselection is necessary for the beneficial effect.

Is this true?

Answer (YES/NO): YES